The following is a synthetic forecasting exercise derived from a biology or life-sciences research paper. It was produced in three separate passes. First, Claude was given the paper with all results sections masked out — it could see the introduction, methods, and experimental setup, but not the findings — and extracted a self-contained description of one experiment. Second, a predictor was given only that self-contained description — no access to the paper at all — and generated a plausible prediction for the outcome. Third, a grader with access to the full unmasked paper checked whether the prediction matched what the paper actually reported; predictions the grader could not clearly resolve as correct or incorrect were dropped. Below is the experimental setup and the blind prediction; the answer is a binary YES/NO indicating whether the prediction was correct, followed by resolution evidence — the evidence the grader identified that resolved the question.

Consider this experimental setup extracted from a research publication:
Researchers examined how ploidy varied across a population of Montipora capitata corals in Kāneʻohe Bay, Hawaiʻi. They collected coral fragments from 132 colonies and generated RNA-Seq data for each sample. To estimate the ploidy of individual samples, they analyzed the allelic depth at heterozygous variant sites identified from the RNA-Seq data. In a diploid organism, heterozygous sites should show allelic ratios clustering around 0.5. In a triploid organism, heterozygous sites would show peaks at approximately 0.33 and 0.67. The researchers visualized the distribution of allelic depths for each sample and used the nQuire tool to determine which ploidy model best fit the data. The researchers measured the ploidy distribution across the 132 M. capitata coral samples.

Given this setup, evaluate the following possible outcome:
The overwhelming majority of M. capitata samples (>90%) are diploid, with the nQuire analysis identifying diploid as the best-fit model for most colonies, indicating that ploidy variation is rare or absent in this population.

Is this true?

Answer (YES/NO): YES